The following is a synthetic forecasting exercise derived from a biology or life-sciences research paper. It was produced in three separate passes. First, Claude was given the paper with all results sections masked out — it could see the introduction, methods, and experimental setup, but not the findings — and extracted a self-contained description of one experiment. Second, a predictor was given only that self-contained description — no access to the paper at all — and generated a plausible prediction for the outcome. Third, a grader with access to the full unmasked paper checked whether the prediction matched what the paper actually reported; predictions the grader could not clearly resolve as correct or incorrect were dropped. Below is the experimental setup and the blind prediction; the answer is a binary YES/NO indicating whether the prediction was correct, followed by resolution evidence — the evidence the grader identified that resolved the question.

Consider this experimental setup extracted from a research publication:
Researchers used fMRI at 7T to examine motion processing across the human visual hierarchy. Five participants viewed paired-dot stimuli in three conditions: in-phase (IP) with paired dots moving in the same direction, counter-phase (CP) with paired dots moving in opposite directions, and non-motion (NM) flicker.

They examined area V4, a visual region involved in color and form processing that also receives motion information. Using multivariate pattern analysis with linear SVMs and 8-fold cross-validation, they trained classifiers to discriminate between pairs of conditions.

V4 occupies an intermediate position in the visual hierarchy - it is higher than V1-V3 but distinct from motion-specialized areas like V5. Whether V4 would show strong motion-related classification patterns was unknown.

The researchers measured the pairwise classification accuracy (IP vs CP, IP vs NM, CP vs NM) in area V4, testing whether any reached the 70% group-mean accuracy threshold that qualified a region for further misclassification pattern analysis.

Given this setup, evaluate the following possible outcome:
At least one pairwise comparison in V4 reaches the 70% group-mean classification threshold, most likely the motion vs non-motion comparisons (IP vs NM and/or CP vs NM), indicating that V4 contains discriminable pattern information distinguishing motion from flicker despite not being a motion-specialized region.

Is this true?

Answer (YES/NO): NO